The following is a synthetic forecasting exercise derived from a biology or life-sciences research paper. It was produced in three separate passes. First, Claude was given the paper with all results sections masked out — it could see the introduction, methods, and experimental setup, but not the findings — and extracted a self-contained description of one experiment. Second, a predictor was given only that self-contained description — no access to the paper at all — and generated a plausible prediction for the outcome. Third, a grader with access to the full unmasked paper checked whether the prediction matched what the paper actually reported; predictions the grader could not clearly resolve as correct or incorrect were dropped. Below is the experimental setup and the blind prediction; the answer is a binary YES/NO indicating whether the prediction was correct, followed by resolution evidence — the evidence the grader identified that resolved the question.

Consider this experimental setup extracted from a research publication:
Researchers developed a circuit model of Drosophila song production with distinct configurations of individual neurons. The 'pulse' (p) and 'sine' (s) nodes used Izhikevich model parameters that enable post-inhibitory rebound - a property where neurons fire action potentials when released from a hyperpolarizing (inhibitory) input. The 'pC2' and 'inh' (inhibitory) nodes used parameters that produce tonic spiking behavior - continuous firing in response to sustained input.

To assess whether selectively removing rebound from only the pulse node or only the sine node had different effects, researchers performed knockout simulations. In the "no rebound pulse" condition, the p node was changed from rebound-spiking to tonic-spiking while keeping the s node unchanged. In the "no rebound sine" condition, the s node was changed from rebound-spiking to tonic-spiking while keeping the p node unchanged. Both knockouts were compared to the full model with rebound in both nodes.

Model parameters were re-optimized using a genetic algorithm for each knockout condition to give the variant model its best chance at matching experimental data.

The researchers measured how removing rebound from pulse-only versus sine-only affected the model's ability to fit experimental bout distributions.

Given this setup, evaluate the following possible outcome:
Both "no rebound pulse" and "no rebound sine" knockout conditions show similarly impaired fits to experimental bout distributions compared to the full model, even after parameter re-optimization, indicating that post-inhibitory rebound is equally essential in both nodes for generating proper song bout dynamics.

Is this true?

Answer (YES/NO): NO